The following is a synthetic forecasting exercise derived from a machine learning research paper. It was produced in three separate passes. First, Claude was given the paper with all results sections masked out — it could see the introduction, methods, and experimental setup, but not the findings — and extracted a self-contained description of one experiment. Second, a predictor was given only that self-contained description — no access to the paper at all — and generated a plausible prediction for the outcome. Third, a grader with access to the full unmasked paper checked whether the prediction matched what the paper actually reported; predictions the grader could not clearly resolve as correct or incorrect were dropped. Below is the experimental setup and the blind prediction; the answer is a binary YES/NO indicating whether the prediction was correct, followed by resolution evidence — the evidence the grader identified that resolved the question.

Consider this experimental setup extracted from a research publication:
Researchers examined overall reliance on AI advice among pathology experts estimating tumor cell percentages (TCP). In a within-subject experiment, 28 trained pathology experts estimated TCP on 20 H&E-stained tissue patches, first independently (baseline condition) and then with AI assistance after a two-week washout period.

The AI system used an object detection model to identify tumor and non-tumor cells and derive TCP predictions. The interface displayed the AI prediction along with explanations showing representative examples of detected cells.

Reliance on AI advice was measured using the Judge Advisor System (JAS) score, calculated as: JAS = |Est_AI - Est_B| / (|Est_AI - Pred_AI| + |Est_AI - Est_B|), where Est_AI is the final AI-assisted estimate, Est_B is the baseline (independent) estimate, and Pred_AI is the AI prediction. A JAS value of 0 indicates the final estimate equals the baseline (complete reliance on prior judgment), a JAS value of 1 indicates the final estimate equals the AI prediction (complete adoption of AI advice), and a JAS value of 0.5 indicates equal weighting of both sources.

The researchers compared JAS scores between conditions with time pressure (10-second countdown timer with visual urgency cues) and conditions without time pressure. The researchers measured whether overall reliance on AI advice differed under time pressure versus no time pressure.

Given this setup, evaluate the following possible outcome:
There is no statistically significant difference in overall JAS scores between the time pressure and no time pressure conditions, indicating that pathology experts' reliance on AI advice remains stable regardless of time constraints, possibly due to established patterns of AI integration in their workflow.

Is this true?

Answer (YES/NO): NO